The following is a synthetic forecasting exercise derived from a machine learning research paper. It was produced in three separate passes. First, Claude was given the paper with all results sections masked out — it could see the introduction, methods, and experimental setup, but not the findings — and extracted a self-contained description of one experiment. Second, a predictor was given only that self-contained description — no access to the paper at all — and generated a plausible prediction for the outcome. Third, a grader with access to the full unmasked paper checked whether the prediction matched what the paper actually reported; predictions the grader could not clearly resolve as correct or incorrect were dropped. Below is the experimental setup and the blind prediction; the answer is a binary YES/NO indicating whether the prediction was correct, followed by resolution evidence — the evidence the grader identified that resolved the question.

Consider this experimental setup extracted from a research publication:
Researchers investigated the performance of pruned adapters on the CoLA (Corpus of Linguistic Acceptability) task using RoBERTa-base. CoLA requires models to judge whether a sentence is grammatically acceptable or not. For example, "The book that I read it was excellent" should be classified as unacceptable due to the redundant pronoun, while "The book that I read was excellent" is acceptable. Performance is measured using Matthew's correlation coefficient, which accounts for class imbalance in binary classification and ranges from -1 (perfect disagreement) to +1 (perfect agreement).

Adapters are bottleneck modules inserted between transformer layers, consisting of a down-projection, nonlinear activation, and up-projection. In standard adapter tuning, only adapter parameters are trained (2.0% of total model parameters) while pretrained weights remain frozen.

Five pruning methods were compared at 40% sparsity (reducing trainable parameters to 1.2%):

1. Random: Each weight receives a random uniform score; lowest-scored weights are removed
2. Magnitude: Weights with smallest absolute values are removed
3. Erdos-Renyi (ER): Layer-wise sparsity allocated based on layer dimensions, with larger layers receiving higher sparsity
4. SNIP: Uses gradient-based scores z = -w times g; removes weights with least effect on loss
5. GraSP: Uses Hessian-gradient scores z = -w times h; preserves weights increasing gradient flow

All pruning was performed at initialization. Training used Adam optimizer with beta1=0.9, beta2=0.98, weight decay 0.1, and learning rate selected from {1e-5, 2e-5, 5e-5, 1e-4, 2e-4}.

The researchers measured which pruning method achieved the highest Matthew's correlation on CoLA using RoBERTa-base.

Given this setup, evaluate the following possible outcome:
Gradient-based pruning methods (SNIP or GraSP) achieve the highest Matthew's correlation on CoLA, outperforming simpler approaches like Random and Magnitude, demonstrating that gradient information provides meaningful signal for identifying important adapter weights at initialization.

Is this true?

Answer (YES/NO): YES